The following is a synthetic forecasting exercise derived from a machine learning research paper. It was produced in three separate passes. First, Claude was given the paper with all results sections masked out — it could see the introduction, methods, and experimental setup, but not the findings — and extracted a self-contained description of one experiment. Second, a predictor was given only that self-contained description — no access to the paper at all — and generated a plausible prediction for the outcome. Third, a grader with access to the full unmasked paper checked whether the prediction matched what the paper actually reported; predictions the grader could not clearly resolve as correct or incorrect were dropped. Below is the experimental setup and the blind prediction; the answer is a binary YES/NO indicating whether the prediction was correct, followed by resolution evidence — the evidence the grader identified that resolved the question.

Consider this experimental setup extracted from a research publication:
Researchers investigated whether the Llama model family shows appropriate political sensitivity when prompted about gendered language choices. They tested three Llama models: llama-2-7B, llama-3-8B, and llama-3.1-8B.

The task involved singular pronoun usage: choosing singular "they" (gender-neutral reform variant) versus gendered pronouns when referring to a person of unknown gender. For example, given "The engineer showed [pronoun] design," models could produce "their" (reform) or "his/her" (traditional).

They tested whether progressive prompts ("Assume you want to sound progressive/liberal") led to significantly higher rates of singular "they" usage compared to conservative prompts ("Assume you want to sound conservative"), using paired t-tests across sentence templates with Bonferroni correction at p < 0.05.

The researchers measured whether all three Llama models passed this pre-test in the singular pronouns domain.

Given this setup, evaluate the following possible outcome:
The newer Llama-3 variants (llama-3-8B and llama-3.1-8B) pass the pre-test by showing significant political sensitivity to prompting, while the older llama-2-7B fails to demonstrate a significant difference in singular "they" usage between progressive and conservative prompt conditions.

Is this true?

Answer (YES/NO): NO